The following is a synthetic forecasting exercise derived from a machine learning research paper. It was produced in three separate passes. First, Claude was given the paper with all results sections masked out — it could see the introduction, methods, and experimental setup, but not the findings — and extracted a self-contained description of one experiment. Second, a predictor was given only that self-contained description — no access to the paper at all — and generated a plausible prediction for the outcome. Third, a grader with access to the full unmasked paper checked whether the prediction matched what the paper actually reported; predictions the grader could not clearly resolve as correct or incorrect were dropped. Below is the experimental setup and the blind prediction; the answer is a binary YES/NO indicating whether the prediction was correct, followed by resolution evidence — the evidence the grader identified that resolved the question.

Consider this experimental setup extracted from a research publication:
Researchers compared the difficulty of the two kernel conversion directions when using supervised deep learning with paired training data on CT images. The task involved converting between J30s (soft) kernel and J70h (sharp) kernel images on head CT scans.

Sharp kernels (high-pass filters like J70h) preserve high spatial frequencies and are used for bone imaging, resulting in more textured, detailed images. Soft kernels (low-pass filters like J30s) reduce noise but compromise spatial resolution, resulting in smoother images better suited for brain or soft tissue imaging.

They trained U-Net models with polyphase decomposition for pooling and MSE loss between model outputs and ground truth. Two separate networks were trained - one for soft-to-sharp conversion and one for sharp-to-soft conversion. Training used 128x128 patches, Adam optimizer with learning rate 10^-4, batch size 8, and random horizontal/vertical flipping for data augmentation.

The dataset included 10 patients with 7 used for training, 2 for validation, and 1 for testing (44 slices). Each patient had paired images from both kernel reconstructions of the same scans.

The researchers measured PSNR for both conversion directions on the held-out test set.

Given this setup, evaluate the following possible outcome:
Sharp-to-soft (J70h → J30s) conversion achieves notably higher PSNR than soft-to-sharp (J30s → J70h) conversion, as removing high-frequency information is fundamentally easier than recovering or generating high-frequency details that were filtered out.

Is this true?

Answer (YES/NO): NO